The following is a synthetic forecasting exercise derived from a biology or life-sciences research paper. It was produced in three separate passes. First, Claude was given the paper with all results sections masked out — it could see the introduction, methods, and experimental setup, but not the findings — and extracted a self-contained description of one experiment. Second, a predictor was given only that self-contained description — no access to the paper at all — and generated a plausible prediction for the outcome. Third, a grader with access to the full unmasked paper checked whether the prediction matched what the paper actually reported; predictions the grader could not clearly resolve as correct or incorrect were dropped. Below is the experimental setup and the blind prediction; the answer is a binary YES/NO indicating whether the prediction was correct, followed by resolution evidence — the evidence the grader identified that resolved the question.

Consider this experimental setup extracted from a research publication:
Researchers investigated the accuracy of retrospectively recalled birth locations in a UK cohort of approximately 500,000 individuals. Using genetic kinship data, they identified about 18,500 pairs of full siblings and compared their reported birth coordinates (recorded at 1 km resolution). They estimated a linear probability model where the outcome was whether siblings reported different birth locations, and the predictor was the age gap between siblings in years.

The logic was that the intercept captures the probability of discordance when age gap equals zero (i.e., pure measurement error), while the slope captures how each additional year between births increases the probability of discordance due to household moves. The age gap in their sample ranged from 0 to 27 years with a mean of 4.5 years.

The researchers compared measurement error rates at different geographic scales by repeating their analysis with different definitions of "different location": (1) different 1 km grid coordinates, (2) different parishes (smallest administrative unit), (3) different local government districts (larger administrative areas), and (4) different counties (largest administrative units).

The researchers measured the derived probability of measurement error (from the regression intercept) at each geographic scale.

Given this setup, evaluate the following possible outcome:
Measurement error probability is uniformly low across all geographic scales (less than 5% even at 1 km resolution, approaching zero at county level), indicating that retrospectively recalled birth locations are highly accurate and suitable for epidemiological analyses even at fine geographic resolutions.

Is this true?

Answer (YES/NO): NO